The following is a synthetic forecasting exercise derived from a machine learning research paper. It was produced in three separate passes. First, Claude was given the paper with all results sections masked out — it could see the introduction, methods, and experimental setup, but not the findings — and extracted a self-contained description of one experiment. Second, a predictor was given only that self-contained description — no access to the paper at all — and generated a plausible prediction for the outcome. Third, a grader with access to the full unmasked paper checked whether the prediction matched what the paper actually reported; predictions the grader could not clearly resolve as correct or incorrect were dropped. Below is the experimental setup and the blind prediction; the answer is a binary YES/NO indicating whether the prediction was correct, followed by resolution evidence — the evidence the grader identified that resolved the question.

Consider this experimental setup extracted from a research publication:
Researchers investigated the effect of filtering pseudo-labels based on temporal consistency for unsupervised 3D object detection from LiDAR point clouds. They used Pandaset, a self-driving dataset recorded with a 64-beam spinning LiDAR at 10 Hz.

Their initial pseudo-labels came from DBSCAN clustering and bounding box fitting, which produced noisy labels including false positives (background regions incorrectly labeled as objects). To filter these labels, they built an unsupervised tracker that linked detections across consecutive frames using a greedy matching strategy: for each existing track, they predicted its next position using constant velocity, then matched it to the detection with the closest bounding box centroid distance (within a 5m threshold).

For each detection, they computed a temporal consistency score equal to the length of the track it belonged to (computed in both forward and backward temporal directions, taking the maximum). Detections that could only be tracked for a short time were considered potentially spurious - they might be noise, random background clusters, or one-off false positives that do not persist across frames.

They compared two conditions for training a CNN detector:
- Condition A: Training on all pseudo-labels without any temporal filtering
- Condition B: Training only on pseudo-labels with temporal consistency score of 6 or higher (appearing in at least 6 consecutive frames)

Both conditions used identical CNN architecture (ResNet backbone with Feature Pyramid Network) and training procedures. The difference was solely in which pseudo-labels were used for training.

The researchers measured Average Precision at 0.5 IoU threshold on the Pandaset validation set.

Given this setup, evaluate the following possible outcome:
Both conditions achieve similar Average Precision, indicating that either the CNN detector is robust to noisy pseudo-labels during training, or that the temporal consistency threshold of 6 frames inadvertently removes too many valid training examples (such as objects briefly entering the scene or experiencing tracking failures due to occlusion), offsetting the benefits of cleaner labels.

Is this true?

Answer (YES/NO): NO